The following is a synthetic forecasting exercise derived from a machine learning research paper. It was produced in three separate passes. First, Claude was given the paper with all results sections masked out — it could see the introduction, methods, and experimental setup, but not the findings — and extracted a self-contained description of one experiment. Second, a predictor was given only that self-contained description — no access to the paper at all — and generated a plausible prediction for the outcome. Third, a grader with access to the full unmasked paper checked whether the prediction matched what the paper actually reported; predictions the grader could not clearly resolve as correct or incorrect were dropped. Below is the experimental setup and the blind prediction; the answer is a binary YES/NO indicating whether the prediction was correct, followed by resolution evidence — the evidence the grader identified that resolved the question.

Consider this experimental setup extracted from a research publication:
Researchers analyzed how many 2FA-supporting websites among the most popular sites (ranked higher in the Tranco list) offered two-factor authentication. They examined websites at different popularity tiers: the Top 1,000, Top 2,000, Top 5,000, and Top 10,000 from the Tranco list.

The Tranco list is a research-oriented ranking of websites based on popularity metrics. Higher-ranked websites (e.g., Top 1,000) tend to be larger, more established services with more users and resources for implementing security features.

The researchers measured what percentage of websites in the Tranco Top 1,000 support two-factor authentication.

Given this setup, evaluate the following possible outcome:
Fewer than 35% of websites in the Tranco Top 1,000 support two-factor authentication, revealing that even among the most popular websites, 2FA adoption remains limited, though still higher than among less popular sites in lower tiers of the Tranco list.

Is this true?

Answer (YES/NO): YES